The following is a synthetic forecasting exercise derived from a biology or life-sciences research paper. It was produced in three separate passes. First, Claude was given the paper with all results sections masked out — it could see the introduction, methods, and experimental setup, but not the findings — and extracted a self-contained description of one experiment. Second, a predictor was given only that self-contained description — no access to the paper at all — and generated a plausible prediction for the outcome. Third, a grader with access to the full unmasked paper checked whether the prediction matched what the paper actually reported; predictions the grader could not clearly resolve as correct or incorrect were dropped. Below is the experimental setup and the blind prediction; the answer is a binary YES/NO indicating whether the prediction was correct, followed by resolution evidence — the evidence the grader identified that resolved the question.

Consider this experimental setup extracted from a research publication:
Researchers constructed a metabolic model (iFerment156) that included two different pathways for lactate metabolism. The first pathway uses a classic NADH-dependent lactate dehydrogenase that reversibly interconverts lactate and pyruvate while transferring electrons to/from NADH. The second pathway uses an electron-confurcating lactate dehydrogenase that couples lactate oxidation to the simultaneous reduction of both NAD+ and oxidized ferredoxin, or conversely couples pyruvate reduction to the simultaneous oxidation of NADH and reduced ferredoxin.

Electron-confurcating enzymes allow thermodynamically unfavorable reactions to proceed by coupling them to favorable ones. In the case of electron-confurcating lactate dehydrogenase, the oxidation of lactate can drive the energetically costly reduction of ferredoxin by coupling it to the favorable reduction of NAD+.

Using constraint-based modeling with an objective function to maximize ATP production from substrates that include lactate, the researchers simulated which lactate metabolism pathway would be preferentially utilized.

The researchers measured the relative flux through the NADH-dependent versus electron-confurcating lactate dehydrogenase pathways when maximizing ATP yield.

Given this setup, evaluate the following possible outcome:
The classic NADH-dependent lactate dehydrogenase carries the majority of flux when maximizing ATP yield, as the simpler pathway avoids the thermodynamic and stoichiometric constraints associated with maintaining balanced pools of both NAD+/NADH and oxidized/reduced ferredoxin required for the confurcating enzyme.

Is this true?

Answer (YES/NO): YES